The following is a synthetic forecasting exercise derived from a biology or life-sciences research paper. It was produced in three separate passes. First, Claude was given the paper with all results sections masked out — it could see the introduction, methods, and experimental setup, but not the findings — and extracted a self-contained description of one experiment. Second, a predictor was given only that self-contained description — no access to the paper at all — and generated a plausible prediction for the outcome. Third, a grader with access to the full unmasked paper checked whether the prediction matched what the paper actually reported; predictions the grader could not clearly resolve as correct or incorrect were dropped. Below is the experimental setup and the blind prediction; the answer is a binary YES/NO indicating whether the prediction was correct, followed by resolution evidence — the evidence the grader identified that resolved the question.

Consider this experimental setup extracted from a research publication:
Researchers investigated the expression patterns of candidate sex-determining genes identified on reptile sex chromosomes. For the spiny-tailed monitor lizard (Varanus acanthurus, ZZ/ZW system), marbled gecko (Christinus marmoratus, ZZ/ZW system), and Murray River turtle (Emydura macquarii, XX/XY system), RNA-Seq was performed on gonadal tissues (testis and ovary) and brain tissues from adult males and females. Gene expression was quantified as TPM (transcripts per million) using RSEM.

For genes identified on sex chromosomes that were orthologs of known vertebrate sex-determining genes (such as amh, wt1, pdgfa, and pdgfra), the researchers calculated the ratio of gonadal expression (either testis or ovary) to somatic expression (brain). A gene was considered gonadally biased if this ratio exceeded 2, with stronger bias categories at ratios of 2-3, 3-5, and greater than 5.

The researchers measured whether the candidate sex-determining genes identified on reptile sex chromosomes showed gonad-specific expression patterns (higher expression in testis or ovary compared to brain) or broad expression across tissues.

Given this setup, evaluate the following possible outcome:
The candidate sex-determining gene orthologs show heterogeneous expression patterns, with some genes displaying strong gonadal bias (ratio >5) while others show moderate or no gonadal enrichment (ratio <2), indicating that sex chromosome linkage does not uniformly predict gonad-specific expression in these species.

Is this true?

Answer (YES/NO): NO